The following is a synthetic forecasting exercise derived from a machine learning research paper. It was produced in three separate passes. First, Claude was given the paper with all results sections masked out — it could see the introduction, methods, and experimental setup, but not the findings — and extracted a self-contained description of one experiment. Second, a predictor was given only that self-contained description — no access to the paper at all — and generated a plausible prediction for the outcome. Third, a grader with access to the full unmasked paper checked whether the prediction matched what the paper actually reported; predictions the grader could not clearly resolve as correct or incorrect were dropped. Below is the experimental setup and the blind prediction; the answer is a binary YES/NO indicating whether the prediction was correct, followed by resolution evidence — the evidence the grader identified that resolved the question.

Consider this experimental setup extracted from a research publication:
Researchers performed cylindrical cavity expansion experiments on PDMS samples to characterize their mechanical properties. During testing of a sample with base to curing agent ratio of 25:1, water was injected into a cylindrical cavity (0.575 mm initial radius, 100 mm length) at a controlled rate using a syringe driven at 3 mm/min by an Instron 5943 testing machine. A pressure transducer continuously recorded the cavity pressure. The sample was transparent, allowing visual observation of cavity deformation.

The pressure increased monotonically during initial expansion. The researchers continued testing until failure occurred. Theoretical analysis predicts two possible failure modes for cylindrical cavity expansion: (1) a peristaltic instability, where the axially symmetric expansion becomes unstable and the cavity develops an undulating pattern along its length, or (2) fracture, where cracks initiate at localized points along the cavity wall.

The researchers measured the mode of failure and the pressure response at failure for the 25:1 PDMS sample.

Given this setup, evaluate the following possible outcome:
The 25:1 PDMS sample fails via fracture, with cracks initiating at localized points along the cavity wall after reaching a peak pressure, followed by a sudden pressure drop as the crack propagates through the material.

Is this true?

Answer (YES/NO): YES